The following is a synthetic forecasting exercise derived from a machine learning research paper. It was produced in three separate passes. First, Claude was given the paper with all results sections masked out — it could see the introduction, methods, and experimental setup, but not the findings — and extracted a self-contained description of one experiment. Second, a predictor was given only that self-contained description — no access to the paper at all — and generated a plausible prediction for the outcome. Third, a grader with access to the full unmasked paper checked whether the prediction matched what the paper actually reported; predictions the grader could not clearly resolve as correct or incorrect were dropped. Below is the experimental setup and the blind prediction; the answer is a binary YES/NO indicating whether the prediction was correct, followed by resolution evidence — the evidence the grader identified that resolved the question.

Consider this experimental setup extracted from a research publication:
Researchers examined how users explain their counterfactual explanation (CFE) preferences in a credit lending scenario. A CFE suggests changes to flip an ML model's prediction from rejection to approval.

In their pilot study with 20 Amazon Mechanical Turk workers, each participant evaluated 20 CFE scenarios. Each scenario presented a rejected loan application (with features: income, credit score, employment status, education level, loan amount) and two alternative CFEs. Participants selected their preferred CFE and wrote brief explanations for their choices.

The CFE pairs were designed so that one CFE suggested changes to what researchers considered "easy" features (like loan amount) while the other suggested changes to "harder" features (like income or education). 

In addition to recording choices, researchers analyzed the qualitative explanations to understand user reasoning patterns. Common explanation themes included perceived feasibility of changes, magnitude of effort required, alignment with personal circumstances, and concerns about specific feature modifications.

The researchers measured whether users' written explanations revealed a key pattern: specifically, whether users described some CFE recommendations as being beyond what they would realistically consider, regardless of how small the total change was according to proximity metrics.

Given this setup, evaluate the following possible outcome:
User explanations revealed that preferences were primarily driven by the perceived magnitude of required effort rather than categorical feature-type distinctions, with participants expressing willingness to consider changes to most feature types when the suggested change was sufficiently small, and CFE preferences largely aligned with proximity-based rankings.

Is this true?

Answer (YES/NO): NO